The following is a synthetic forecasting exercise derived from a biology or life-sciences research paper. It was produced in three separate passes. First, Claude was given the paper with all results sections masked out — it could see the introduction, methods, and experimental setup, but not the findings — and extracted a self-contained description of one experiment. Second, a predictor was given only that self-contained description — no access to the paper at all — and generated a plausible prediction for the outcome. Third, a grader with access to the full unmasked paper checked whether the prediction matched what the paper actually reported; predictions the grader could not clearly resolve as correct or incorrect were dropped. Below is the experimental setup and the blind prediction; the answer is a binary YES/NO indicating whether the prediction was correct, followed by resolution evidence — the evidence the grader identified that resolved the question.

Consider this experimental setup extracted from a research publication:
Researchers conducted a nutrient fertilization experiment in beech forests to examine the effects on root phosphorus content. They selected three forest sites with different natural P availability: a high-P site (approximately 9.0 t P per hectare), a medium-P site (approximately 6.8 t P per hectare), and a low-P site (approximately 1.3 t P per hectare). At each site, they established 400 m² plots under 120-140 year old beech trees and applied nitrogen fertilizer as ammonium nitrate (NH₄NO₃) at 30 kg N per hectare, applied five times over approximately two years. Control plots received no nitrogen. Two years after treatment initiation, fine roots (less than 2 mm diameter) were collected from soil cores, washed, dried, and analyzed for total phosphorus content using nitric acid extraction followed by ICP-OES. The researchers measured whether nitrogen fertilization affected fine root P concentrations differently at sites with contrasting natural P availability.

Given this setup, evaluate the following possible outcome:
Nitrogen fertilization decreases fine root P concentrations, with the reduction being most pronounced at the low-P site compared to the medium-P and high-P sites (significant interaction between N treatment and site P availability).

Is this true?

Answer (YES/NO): NO